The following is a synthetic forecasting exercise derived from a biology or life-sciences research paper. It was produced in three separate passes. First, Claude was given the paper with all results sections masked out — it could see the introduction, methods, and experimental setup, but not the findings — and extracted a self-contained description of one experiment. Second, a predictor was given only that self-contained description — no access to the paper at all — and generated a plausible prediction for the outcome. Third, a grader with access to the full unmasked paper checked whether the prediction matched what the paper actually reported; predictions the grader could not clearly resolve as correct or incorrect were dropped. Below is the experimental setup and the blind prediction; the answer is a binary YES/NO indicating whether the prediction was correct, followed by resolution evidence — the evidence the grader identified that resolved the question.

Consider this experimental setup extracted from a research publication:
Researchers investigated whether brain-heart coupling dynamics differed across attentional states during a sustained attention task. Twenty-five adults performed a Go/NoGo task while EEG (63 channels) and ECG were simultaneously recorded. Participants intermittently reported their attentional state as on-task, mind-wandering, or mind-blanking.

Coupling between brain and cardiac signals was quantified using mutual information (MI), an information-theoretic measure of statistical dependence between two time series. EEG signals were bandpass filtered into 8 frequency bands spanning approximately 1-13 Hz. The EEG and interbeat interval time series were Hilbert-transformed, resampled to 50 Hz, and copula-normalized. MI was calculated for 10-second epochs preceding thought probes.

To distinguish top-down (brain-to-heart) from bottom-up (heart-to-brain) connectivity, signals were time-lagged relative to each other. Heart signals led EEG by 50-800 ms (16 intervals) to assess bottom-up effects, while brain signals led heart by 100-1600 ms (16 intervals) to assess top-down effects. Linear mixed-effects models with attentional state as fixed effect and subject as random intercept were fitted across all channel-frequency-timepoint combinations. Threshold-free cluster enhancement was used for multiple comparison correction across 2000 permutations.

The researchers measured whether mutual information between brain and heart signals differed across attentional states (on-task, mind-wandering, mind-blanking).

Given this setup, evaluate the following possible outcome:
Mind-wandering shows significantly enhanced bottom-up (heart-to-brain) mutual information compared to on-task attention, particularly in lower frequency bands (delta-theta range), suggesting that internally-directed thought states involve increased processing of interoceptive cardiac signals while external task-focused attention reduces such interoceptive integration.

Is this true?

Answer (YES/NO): NO